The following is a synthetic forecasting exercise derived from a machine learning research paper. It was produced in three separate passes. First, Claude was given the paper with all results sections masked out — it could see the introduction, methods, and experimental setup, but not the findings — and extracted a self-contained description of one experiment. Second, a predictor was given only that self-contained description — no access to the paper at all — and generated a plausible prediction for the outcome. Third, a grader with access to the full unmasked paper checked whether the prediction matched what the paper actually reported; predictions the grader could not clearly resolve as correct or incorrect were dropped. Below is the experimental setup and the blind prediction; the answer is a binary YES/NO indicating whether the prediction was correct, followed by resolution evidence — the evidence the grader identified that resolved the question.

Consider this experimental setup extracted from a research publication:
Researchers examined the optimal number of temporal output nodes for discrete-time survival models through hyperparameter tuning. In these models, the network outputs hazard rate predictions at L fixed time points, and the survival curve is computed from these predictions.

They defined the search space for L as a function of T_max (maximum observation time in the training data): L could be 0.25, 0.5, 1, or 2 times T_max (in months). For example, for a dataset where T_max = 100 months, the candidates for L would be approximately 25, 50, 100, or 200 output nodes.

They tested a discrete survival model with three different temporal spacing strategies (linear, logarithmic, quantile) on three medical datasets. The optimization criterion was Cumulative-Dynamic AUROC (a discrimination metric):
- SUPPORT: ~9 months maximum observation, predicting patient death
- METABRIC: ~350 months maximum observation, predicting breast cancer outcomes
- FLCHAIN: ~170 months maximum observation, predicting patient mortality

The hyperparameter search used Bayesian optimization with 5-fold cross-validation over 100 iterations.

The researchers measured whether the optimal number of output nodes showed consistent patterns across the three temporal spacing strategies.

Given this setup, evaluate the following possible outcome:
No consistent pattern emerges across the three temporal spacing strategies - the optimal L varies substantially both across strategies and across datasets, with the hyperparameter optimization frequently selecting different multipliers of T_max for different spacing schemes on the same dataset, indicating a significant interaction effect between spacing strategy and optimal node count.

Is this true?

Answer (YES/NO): YES